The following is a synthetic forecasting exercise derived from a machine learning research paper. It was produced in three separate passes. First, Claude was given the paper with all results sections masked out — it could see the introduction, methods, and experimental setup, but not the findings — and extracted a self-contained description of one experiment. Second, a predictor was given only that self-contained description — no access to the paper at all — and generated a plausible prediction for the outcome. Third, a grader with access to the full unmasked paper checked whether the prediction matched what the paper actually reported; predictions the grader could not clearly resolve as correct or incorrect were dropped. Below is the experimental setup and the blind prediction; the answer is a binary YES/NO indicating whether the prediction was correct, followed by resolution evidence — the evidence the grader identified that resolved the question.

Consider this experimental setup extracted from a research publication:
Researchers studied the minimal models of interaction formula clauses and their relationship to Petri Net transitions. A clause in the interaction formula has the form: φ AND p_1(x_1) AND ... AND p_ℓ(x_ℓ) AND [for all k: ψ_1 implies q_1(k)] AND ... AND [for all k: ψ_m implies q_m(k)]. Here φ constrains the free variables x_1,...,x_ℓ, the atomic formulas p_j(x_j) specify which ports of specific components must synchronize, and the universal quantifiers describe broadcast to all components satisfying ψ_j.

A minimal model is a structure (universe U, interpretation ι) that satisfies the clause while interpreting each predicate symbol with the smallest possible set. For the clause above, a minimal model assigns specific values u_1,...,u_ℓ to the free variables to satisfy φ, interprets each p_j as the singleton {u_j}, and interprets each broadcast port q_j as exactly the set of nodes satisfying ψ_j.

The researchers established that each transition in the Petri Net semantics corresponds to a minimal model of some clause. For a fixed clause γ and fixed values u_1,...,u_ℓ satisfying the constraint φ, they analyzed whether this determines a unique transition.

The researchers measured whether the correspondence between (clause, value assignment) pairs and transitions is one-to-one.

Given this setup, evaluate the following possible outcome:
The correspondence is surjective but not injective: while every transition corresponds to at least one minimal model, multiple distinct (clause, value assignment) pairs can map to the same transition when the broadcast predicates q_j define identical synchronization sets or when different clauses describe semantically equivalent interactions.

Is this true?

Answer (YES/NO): NO